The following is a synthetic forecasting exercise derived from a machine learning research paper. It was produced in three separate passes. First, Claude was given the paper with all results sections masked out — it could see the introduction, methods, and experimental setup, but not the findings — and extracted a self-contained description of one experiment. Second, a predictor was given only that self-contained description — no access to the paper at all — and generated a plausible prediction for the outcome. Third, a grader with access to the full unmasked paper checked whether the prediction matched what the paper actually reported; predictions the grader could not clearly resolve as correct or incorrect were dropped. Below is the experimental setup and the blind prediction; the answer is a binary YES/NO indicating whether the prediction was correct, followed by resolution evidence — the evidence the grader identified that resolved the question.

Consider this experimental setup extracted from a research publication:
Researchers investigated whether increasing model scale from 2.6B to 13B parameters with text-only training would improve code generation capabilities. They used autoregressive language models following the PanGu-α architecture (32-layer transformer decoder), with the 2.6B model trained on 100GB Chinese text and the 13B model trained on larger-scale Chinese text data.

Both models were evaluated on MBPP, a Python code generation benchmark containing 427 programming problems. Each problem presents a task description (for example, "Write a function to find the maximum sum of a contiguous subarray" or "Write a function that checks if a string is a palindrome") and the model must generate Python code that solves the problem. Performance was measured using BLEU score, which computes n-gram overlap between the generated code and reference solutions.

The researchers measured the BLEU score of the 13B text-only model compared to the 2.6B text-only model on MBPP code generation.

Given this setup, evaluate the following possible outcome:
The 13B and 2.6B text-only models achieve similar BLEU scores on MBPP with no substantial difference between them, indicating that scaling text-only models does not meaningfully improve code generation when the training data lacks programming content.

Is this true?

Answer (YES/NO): NO